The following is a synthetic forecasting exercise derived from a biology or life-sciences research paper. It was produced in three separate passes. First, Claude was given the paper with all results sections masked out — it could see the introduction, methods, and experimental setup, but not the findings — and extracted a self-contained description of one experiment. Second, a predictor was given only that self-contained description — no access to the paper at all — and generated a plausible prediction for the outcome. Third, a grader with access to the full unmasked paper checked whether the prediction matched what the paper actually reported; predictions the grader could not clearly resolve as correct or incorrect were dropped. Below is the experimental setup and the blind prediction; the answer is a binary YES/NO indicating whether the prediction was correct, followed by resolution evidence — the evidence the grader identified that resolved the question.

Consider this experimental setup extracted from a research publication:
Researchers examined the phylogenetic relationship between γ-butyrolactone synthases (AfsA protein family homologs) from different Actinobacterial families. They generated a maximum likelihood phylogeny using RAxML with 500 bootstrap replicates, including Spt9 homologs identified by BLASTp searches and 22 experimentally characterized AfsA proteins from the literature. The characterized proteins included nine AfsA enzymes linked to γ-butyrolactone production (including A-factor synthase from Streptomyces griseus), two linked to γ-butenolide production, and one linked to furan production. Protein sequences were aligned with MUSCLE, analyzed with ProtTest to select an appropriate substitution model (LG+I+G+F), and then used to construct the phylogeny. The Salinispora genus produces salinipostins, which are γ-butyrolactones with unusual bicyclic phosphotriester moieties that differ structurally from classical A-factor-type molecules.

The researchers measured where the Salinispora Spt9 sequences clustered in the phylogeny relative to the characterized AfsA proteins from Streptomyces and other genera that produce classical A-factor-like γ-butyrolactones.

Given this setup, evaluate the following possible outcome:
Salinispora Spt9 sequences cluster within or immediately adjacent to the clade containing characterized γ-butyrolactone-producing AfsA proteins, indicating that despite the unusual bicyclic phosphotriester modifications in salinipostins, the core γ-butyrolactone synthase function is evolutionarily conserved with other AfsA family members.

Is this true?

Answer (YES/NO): NO